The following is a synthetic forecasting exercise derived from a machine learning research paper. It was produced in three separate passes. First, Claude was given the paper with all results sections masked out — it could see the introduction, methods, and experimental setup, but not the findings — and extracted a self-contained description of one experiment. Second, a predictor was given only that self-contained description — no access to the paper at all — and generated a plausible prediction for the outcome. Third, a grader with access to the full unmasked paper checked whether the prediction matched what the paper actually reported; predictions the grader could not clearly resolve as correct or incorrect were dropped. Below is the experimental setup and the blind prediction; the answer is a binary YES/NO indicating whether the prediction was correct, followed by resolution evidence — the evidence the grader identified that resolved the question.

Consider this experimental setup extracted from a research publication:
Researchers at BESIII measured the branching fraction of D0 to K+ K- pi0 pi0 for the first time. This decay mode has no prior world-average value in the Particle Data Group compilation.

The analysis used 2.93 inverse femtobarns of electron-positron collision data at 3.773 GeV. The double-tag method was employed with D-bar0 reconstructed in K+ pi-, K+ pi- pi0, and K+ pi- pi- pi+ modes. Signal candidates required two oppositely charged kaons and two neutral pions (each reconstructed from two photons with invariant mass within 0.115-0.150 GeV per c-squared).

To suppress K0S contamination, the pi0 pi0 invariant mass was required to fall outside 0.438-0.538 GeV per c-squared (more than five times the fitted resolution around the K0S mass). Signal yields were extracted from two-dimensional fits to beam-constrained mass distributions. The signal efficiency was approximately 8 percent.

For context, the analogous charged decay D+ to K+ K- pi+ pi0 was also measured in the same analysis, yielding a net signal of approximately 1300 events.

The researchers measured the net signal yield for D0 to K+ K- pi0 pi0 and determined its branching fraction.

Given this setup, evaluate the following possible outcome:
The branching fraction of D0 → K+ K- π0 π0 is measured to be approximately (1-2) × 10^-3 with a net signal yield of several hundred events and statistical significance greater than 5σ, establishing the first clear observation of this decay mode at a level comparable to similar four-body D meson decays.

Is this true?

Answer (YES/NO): NO